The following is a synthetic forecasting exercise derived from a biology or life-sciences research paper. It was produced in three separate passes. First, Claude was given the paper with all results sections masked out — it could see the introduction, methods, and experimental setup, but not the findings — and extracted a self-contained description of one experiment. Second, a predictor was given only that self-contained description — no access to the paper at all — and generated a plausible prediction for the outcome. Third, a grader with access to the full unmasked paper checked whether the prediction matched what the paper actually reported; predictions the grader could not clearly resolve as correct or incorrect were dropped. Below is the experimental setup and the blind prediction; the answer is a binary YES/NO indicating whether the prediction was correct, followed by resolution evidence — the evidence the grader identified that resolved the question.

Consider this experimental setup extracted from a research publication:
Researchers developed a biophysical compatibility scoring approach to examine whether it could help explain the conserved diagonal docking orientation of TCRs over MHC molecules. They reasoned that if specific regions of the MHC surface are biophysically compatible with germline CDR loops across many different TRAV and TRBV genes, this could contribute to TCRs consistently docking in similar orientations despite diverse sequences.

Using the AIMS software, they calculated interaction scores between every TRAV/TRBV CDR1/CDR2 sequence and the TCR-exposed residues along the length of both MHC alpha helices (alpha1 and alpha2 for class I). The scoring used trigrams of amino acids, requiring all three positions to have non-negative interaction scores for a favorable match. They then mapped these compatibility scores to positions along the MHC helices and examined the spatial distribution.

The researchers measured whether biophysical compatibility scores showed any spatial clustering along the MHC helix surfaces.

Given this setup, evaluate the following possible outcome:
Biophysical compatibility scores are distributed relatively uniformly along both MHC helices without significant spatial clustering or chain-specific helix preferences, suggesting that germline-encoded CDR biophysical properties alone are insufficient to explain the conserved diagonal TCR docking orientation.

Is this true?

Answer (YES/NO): NO